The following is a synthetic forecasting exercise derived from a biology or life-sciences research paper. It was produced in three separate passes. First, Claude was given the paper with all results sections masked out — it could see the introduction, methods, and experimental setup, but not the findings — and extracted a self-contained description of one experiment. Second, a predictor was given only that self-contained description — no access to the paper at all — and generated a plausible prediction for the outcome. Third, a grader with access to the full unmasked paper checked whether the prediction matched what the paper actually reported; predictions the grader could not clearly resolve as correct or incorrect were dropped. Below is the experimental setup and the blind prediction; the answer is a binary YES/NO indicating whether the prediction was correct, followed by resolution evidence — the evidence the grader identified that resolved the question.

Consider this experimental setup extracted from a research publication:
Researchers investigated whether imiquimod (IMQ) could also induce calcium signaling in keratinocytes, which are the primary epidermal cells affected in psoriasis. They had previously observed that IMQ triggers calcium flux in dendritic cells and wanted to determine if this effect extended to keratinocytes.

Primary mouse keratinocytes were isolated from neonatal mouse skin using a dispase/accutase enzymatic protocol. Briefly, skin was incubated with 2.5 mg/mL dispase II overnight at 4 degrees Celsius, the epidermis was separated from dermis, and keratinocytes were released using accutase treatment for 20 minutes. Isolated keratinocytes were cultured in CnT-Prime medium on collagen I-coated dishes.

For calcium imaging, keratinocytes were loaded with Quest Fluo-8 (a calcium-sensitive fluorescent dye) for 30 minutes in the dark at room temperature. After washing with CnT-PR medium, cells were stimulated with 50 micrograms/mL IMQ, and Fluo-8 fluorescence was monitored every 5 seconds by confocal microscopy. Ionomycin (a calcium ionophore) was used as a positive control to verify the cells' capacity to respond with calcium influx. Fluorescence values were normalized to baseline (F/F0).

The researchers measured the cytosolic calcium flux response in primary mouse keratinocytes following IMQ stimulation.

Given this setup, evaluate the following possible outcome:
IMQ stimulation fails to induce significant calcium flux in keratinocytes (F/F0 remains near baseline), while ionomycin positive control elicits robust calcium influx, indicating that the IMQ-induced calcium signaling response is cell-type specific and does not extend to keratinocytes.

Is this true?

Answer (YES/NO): NO